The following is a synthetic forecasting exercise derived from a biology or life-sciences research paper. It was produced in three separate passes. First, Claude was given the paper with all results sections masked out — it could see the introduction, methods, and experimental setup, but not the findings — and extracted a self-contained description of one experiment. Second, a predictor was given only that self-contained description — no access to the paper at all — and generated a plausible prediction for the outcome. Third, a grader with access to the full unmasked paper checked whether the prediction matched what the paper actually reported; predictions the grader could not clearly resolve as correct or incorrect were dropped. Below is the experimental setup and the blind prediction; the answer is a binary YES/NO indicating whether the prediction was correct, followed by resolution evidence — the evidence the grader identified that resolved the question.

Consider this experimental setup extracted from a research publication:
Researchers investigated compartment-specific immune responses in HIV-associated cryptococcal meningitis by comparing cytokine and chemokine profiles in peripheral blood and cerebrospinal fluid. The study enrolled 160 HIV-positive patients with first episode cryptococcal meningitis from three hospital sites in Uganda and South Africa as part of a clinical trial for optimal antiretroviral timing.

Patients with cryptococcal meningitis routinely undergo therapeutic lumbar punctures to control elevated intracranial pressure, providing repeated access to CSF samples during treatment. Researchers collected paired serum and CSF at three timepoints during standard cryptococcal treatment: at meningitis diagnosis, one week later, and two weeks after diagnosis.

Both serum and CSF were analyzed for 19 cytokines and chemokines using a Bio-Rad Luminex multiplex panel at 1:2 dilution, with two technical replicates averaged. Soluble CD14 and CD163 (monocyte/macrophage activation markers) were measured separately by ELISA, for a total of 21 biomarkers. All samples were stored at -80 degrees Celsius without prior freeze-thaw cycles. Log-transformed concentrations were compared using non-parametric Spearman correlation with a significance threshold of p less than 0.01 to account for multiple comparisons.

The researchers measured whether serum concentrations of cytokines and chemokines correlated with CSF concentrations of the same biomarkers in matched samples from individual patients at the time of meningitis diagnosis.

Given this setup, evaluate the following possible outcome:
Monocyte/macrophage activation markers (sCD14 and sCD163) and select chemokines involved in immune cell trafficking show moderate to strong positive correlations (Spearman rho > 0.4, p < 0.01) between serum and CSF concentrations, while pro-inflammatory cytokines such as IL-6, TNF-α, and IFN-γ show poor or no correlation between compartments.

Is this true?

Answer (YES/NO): NO